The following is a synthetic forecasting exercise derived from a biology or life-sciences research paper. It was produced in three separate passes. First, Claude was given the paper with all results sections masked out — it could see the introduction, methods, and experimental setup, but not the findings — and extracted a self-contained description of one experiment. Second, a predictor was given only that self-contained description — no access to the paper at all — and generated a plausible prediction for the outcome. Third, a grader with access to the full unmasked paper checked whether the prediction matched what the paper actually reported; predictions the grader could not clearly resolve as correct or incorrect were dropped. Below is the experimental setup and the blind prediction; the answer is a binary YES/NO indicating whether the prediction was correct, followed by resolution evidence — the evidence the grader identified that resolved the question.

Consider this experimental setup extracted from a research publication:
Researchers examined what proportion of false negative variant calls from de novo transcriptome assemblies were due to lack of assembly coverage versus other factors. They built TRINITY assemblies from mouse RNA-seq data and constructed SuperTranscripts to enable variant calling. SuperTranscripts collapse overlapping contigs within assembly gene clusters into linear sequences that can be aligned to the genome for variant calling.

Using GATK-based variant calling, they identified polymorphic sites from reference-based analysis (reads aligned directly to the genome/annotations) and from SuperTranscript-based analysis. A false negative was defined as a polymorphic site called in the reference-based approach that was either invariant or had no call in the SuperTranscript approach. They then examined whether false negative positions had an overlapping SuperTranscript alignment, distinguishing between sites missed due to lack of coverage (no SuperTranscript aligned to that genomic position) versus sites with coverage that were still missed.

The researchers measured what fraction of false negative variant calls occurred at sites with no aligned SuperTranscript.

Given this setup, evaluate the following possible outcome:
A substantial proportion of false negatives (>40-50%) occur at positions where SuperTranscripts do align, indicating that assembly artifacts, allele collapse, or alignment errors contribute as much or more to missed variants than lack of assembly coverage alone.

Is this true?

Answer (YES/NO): YES